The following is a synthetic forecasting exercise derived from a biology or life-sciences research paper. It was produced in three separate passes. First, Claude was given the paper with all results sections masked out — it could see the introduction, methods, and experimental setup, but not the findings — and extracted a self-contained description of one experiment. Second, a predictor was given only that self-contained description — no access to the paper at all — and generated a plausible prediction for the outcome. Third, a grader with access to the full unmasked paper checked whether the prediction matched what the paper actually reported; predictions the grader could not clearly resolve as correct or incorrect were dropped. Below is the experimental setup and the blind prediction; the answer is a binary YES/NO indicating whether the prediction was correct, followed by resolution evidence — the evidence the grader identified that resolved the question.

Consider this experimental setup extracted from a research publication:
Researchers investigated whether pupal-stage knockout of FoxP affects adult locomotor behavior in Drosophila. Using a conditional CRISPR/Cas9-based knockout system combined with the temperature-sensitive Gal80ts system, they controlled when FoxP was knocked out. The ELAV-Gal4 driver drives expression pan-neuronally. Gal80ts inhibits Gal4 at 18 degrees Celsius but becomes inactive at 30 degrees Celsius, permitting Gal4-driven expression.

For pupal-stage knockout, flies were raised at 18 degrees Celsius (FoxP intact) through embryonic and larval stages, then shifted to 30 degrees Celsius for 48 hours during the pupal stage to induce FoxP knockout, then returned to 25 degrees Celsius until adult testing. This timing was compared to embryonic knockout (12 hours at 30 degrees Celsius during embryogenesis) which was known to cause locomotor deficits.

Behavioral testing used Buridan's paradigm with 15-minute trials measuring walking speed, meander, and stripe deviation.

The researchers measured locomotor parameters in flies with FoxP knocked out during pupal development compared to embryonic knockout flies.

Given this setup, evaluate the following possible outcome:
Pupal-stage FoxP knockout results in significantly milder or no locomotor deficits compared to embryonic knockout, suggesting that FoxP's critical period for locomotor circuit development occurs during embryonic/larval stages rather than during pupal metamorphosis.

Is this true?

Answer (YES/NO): YES